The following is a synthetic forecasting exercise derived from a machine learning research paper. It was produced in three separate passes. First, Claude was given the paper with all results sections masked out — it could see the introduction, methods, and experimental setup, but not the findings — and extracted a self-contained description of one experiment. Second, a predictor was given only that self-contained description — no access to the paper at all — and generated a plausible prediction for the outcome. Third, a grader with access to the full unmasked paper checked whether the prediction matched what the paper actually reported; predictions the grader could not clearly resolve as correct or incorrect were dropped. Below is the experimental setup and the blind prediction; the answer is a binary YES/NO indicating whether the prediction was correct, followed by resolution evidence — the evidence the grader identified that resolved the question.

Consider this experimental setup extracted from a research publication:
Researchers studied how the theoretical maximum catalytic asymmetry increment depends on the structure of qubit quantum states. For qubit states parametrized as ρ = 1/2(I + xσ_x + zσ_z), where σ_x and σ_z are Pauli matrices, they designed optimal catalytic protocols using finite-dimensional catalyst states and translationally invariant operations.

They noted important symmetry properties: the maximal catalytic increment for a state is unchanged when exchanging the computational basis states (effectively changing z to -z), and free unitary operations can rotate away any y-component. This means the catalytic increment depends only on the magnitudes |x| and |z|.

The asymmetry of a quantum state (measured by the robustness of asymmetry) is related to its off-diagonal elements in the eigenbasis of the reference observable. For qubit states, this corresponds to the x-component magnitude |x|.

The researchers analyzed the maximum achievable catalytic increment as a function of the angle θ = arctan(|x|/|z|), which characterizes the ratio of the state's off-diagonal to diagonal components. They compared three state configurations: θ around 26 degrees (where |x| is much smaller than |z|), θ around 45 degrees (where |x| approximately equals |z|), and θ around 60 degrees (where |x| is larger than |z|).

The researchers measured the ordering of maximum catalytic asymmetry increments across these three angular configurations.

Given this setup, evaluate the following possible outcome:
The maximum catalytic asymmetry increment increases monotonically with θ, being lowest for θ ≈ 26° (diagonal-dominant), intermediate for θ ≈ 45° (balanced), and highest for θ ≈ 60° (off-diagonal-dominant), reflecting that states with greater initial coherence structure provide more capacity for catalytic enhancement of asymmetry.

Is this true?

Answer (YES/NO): NO